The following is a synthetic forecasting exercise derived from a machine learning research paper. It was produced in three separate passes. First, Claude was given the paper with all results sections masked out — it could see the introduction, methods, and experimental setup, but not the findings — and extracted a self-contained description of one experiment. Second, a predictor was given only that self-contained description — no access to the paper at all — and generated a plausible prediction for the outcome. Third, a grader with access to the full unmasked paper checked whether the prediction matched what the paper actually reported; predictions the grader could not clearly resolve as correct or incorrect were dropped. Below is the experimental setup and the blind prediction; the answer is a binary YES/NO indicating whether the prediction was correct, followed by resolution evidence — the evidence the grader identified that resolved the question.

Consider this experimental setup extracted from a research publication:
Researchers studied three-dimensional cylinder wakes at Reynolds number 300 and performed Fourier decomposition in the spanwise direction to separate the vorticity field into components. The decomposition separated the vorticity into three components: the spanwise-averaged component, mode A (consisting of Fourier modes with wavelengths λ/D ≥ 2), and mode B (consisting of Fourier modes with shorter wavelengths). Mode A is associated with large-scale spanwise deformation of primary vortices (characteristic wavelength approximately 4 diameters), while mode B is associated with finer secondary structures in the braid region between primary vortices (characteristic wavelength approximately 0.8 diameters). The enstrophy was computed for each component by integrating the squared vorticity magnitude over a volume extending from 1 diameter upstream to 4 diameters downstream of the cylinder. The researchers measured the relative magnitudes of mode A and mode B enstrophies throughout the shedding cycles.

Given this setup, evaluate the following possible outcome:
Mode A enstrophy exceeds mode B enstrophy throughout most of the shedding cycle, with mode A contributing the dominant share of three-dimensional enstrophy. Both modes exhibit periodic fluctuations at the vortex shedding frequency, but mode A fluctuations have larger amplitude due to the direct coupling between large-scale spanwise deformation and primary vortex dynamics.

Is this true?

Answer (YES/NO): NO